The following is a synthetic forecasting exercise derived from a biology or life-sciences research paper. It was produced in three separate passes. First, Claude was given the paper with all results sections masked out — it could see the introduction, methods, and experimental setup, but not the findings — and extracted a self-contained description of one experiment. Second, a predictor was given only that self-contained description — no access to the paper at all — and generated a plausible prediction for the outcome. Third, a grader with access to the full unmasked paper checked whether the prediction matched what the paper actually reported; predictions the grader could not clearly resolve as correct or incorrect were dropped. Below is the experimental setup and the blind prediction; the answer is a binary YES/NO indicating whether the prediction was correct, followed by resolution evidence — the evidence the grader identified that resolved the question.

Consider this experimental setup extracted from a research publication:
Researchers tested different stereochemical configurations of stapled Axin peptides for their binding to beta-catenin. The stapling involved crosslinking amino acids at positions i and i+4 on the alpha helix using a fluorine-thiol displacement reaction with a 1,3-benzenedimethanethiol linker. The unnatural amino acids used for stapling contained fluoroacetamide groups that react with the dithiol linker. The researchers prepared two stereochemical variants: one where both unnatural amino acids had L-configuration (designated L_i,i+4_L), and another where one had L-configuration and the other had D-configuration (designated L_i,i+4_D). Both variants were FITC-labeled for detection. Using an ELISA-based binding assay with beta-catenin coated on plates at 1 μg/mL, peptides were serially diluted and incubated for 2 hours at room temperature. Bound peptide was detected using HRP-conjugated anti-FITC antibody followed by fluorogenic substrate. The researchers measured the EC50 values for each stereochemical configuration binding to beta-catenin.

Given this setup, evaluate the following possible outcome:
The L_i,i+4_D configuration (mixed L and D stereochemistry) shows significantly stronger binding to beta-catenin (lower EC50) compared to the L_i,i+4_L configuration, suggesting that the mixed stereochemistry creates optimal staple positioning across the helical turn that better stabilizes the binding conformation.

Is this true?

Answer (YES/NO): NO